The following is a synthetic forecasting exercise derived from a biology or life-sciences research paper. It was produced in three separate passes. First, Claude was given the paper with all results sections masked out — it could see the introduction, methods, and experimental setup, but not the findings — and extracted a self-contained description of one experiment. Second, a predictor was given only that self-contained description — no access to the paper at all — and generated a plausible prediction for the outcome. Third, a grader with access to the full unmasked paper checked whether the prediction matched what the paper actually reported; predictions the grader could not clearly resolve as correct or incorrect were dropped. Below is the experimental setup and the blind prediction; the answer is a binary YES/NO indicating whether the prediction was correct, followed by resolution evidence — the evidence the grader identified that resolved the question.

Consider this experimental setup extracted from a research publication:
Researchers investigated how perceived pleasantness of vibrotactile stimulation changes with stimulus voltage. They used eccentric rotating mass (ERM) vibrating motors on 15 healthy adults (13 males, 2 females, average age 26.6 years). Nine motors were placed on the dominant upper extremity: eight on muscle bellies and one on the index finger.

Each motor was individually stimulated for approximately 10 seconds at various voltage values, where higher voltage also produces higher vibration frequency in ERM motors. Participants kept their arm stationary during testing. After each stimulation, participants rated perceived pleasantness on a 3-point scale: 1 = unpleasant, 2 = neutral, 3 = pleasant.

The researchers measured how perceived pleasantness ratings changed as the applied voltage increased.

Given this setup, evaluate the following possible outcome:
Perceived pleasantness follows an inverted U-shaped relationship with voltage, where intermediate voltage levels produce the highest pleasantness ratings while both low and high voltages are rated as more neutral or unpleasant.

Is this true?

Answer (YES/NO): NO